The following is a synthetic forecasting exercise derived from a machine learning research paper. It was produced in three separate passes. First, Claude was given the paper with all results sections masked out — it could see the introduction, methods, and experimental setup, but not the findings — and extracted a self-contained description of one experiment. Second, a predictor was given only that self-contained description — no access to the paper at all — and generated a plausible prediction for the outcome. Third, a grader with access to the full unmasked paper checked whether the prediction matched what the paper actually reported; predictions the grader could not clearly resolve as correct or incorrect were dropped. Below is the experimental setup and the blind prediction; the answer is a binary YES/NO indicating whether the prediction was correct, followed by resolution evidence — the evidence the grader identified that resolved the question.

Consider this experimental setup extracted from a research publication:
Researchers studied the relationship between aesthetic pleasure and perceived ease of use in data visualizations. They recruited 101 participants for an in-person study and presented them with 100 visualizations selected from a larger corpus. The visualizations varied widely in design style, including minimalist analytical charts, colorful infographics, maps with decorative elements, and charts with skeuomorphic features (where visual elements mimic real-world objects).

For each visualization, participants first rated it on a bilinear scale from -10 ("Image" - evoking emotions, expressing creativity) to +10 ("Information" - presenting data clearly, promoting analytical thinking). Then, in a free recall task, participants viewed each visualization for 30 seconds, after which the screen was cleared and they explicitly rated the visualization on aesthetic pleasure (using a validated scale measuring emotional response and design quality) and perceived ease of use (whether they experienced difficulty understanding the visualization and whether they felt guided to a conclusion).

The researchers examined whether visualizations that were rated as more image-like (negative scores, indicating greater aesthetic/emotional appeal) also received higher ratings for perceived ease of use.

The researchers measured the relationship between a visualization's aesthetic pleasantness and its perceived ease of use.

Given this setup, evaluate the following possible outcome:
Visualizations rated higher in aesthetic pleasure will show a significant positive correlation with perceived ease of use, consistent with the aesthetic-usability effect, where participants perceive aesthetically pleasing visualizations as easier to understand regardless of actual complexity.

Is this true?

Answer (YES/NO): NO